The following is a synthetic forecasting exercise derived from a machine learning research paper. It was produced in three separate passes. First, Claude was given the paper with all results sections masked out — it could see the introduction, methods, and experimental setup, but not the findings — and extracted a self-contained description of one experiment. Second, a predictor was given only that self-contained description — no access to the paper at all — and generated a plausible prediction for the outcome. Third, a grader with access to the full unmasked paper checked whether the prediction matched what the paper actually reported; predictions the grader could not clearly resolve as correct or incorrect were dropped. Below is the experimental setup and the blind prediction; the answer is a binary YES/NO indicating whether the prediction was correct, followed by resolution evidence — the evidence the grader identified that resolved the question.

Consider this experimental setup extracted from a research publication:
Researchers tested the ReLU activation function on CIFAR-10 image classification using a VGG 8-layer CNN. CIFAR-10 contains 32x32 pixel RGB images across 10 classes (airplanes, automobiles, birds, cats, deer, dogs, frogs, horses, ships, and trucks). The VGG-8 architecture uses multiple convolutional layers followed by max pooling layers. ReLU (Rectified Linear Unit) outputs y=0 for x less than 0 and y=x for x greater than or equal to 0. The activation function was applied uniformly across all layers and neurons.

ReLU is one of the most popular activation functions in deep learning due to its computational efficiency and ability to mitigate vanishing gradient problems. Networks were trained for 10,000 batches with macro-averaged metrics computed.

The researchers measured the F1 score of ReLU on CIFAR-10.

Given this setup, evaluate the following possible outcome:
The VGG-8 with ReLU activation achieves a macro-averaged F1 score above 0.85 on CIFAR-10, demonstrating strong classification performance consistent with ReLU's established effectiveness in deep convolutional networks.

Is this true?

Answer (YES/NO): NO